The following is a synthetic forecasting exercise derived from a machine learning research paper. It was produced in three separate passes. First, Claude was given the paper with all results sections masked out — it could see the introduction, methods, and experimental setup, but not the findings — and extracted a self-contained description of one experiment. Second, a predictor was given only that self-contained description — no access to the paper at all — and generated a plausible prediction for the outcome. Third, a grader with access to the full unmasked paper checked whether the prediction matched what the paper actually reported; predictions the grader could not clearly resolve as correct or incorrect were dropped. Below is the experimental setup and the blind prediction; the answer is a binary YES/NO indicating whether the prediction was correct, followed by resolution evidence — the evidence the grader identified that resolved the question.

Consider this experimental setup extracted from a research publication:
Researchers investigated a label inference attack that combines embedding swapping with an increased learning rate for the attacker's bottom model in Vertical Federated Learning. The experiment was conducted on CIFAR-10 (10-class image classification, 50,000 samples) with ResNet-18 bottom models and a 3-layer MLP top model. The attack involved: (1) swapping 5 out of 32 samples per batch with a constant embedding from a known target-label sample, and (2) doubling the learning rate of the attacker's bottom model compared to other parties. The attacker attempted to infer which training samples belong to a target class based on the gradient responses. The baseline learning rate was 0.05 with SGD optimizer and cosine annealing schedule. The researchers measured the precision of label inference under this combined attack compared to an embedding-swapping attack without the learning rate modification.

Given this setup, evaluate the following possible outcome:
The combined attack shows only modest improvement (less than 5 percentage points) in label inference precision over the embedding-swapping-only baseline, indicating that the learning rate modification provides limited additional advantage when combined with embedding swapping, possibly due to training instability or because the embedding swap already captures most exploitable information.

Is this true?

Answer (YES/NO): NO